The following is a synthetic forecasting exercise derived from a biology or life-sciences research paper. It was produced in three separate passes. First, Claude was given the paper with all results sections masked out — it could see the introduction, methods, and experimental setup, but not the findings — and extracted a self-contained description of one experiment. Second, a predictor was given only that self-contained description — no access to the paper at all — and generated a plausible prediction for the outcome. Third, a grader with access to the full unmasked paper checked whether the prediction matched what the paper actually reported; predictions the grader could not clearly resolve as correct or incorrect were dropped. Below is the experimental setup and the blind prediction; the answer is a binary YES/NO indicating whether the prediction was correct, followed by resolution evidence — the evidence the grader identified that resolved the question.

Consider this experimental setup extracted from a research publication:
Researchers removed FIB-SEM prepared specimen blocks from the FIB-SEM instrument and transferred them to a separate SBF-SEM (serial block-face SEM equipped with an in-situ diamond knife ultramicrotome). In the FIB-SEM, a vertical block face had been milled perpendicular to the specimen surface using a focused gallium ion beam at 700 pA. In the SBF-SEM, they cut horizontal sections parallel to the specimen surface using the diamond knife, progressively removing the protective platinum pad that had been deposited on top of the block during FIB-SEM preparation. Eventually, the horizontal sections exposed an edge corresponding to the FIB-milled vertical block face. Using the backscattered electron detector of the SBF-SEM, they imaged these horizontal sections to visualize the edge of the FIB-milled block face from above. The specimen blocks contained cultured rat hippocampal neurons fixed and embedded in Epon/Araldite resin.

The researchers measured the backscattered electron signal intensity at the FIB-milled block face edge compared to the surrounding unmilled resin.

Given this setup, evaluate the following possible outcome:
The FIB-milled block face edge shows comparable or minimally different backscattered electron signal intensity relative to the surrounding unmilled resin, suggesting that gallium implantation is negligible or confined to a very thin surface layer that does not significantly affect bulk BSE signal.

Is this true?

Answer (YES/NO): NO